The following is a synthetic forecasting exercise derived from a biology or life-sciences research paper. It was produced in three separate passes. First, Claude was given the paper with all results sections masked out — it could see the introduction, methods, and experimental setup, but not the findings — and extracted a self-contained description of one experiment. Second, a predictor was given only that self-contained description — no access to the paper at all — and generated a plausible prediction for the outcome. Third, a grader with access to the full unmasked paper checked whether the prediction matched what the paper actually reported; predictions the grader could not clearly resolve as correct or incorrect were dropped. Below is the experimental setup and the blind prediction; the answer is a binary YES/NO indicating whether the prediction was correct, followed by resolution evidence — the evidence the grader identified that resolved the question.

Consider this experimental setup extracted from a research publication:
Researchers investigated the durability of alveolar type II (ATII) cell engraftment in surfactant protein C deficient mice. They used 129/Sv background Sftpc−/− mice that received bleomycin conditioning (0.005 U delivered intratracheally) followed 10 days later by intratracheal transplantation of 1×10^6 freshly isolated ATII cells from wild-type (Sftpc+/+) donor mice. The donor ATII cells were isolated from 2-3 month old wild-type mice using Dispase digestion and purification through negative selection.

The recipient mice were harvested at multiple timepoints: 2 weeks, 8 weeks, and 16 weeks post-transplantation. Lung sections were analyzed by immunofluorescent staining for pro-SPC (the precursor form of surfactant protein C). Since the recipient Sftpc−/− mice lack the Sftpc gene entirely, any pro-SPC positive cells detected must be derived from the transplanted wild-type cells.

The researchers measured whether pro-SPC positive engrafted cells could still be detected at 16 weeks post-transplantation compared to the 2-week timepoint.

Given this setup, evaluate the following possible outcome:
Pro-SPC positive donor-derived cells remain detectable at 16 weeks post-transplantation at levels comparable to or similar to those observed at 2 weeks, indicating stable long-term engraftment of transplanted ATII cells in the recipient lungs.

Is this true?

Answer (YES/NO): YES